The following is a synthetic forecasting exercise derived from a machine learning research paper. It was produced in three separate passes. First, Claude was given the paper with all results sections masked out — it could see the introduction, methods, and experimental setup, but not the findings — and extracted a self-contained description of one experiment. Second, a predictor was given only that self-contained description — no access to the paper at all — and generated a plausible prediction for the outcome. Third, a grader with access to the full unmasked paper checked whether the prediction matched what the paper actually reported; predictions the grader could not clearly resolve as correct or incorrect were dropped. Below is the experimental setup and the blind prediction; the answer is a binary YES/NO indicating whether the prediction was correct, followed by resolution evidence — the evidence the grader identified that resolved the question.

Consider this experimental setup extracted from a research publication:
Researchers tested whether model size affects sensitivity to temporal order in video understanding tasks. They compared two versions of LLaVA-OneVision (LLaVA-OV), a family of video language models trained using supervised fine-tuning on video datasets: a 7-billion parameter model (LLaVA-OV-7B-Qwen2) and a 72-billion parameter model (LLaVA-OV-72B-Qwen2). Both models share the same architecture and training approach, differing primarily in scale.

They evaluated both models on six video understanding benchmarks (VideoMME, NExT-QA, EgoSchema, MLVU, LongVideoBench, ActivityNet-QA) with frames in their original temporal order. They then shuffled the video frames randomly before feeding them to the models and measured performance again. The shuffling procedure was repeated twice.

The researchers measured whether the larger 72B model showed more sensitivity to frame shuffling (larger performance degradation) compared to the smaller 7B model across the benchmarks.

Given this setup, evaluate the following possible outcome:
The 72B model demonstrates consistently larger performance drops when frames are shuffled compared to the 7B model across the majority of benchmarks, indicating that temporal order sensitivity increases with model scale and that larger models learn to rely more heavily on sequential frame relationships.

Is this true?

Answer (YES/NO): NO